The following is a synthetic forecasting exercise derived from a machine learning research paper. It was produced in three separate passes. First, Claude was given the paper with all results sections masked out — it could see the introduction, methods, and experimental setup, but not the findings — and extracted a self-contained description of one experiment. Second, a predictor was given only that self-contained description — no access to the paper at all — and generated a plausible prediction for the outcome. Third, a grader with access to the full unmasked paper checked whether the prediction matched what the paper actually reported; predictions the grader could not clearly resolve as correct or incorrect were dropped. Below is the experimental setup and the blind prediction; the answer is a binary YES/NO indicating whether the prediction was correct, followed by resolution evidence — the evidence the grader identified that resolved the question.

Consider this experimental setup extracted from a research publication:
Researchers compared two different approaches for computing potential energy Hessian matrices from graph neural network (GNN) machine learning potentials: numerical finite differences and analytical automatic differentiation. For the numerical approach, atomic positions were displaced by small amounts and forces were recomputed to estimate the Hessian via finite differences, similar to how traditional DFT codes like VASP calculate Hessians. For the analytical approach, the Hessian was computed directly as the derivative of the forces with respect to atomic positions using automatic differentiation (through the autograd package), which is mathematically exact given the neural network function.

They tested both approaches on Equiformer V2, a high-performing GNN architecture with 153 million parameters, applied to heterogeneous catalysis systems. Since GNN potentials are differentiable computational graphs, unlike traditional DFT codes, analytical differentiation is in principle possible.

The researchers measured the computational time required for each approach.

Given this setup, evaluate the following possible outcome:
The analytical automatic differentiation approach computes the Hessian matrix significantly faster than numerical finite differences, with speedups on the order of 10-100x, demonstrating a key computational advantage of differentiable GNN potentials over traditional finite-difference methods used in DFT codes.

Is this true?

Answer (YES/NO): NO